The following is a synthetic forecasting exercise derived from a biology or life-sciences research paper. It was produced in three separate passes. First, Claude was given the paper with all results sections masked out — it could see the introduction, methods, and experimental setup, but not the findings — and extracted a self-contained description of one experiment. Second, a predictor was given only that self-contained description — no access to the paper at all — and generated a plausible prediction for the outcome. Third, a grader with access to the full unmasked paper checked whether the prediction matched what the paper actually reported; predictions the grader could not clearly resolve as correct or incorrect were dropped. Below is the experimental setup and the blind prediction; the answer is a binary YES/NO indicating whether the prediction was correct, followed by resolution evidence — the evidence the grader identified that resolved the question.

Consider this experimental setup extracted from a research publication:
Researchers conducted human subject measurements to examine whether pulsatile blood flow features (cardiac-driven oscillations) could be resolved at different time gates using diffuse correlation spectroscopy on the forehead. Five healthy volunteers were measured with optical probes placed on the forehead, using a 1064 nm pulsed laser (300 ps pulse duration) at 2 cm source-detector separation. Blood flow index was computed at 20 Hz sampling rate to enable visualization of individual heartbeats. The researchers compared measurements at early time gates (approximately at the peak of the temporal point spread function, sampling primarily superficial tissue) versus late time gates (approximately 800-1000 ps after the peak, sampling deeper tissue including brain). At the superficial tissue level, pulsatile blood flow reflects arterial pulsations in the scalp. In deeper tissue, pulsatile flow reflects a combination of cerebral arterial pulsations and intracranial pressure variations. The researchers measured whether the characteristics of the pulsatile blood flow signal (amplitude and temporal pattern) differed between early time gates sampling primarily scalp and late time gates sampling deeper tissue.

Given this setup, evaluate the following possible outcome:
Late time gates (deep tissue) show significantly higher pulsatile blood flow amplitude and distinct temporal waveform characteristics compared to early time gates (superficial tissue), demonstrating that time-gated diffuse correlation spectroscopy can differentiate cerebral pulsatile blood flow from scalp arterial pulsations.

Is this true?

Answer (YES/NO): NO